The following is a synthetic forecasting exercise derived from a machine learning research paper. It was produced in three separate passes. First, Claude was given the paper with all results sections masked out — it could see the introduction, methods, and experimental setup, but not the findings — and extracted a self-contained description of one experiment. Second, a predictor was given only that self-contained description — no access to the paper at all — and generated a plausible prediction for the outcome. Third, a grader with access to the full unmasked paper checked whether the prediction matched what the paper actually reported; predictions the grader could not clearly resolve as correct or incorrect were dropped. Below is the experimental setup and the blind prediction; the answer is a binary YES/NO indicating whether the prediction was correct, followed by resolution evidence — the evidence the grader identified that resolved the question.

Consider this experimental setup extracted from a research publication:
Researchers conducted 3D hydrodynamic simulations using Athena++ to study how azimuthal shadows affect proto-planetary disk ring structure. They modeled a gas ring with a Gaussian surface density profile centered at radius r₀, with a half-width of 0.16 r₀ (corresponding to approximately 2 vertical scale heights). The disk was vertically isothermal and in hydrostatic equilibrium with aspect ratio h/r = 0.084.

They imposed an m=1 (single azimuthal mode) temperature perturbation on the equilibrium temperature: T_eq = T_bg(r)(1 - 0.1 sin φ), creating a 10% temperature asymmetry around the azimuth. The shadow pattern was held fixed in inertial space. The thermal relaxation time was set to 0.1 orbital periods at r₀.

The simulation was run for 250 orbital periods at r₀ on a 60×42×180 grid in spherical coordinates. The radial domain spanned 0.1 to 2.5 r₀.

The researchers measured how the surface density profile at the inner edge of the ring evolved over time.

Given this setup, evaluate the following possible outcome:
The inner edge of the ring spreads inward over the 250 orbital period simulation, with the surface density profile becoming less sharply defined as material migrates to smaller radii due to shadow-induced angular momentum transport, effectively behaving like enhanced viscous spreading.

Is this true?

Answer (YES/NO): NO